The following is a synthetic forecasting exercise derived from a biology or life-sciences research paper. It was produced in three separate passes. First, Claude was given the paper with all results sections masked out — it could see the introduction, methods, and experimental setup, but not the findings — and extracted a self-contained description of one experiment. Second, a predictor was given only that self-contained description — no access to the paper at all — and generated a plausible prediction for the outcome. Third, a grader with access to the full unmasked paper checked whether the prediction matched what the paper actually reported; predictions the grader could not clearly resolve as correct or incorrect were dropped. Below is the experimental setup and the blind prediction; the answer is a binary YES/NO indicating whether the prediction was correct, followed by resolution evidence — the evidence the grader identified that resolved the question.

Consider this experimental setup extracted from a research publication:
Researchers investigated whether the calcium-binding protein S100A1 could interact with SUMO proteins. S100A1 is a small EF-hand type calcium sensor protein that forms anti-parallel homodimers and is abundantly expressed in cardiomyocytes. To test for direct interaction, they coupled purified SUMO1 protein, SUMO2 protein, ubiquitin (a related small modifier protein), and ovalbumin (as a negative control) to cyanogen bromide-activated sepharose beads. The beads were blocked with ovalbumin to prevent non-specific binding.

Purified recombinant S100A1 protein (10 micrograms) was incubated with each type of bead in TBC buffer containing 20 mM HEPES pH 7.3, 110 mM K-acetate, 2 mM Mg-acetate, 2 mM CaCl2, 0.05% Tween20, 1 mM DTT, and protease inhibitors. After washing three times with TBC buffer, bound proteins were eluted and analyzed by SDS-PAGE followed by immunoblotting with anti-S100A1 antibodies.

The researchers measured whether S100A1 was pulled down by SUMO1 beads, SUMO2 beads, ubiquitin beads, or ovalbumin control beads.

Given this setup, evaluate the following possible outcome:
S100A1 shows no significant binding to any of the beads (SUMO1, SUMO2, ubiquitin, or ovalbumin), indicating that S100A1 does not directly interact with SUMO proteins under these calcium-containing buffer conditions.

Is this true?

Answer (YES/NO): NO